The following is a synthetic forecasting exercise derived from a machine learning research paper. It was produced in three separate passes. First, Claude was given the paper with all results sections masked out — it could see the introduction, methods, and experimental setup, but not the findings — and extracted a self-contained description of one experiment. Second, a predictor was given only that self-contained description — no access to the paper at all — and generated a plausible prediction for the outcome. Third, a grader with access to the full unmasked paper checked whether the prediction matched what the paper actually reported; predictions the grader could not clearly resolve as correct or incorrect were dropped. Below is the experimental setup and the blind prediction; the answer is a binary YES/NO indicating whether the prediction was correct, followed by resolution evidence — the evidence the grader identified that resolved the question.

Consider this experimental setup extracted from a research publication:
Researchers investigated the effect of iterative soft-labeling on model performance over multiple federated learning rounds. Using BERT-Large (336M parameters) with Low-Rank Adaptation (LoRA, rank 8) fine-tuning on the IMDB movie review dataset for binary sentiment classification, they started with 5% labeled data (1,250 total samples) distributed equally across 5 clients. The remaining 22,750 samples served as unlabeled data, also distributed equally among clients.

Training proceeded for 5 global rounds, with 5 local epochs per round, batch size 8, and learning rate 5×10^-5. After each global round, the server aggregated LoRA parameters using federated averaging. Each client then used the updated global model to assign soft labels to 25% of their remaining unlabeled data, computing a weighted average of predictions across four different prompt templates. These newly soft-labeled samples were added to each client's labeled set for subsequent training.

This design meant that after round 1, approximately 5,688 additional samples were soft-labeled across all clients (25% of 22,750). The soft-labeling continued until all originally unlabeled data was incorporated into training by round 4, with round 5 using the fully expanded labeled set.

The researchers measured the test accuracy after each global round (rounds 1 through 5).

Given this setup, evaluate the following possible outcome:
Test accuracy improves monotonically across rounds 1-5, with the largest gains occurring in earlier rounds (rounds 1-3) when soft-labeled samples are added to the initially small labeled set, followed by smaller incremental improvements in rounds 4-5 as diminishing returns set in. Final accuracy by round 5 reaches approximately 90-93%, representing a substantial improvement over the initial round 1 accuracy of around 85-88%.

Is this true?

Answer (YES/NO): NO